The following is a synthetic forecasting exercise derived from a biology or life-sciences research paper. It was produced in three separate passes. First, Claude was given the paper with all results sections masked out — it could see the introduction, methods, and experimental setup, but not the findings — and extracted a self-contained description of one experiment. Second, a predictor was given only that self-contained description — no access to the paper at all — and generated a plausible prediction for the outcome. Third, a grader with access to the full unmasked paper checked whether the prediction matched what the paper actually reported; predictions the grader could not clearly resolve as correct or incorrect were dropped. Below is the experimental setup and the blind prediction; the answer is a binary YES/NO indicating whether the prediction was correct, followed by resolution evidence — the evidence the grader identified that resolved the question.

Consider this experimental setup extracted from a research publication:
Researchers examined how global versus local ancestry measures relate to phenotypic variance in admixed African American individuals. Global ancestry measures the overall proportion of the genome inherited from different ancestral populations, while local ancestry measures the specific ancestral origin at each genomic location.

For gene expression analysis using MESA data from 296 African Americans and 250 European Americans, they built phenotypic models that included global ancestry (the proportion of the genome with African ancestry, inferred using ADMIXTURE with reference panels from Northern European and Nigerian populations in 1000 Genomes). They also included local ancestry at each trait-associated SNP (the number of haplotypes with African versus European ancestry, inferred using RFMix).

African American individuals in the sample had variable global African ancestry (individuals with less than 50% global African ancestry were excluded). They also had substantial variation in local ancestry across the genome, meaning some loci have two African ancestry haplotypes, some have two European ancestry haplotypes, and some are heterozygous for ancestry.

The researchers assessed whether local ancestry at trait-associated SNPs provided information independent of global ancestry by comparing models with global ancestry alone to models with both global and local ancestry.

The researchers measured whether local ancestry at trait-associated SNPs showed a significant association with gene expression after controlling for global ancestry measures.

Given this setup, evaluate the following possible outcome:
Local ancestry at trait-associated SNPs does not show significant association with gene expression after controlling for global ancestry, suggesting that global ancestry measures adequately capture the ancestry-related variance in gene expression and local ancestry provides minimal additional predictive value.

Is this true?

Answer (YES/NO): YES